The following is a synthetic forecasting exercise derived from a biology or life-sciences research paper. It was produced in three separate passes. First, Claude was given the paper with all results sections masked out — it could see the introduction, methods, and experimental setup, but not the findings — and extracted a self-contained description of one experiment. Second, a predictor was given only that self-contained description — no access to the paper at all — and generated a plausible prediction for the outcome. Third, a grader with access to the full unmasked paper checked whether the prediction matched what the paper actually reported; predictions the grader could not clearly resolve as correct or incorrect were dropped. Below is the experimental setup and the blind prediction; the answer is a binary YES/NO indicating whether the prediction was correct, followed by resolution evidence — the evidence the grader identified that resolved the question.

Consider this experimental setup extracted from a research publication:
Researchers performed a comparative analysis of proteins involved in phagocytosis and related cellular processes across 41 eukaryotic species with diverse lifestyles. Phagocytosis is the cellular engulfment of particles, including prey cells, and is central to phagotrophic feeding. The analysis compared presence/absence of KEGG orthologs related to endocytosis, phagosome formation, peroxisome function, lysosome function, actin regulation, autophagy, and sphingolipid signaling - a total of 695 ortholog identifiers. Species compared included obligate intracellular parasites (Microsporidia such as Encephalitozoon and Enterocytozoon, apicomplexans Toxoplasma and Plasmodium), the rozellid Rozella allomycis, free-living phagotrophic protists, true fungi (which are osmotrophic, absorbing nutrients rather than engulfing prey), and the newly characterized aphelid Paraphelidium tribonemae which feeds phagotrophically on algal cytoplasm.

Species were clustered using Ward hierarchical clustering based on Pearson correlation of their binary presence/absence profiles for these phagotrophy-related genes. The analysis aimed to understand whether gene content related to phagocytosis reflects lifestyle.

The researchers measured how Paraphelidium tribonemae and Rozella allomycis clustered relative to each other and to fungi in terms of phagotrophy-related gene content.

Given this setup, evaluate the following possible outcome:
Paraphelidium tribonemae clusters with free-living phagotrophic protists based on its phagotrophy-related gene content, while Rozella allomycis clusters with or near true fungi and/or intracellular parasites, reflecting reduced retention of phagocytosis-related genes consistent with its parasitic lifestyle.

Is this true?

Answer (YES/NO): NO